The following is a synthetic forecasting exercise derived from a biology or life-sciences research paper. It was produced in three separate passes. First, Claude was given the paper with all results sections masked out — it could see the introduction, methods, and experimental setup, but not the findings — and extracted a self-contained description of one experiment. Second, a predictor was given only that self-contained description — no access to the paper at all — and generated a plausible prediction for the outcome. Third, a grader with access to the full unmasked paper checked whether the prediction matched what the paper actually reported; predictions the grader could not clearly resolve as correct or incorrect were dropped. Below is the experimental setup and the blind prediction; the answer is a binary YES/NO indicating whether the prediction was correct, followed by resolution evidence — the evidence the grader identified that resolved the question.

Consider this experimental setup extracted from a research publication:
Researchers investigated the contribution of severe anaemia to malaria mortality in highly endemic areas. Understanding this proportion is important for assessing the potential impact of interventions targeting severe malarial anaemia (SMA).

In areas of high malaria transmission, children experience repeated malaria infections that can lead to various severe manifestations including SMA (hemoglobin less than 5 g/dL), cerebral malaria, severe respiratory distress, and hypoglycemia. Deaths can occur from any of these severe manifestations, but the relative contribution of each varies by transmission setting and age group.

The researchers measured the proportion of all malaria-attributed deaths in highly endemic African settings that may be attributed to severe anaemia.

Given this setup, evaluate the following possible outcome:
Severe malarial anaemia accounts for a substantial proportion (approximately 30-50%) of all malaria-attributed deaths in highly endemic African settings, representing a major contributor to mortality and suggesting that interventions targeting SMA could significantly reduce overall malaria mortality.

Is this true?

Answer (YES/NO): YES